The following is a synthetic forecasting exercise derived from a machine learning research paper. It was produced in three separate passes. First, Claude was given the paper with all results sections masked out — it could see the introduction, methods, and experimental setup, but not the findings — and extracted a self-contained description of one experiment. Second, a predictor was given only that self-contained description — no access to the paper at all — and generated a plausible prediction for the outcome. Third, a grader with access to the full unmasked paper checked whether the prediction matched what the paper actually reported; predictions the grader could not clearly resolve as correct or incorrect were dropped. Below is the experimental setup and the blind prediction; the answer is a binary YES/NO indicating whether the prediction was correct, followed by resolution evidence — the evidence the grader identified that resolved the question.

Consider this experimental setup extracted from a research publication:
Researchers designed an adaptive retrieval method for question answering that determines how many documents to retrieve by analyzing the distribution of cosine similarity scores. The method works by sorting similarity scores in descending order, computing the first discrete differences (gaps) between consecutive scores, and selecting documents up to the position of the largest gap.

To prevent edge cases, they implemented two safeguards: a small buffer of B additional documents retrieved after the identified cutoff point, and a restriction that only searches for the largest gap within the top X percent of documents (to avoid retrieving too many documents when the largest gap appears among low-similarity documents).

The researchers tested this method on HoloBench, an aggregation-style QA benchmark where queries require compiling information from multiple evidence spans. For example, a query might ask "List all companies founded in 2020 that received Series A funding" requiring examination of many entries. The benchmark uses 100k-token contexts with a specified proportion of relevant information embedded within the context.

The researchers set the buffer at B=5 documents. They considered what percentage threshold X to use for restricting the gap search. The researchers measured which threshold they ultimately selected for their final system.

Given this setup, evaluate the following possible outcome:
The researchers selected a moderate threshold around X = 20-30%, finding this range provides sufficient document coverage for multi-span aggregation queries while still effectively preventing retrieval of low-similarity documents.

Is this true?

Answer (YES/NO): NO